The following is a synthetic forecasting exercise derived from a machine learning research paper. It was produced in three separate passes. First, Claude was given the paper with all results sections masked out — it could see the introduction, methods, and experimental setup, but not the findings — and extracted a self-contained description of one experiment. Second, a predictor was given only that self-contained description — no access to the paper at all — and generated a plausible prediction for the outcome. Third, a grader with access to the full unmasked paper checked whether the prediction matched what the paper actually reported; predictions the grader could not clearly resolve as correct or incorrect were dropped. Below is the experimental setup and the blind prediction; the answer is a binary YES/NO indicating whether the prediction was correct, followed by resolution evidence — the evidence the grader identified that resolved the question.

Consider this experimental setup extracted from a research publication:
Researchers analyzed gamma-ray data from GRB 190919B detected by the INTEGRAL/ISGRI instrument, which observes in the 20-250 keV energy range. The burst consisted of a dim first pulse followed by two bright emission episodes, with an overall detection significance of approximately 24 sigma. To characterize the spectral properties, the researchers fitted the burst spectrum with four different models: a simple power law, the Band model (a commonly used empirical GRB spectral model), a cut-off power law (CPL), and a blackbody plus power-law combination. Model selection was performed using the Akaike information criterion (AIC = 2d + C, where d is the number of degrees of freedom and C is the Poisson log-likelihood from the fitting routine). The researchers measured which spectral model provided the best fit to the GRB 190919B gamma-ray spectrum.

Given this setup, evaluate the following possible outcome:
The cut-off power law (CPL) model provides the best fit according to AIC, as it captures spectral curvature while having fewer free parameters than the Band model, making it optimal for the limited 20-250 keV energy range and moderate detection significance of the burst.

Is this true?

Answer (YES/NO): YES